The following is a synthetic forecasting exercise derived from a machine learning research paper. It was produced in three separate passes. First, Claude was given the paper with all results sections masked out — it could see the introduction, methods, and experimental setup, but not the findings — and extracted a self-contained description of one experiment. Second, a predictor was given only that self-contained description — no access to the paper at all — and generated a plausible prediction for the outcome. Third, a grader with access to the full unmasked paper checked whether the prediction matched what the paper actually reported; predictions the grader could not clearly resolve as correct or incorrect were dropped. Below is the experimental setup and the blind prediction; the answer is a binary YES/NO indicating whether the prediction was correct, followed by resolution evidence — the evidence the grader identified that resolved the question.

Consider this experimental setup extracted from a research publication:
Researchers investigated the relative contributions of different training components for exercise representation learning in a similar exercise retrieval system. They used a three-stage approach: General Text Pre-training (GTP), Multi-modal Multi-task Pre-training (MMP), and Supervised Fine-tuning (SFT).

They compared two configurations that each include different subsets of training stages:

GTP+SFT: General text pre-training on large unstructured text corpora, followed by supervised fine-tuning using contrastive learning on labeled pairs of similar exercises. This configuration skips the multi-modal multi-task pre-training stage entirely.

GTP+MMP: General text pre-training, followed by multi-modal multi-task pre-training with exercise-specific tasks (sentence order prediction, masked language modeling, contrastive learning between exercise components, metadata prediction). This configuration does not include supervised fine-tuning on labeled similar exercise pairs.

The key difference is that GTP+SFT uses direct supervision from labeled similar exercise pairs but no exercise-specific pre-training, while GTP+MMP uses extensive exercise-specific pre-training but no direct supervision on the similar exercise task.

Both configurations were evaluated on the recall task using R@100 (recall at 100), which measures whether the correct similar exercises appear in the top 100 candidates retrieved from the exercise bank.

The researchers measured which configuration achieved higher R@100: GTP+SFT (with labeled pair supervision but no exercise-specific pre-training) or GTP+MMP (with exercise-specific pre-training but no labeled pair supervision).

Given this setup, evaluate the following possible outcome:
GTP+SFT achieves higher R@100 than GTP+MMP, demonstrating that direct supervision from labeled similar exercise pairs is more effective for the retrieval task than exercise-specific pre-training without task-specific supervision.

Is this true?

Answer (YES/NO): YES